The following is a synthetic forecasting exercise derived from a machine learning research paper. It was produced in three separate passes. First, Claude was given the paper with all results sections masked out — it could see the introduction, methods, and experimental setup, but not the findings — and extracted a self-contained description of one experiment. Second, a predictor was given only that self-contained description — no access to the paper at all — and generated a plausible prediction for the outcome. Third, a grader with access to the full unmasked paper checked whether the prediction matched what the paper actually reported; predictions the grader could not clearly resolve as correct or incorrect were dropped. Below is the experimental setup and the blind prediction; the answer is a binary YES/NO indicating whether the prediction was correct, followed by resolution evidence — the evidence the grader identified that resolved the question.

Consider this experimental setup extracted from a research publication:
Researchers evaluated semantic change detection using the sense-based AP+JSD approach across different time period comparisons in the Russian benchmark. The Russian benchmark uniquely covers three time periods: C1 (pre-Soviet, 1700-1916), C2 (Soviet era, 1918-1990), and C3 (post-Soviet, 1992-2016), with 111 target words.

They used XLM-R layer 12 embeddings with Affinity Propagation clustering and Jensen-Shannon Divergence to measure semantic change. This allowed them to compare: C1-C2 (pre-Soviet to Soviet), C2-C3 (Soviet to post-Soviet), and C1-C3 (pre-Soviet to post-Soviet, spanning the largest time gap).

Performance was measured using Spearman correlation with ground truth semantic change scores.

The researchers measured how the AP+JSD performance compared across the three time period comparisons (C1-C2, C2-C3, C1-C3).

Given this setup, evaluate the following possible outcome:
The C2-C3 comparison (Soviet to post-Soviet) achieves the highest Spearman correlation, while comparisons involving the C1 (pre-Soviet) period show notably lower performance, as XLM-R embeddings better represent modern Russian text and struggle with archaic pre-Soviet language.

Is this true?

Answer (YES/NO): YES